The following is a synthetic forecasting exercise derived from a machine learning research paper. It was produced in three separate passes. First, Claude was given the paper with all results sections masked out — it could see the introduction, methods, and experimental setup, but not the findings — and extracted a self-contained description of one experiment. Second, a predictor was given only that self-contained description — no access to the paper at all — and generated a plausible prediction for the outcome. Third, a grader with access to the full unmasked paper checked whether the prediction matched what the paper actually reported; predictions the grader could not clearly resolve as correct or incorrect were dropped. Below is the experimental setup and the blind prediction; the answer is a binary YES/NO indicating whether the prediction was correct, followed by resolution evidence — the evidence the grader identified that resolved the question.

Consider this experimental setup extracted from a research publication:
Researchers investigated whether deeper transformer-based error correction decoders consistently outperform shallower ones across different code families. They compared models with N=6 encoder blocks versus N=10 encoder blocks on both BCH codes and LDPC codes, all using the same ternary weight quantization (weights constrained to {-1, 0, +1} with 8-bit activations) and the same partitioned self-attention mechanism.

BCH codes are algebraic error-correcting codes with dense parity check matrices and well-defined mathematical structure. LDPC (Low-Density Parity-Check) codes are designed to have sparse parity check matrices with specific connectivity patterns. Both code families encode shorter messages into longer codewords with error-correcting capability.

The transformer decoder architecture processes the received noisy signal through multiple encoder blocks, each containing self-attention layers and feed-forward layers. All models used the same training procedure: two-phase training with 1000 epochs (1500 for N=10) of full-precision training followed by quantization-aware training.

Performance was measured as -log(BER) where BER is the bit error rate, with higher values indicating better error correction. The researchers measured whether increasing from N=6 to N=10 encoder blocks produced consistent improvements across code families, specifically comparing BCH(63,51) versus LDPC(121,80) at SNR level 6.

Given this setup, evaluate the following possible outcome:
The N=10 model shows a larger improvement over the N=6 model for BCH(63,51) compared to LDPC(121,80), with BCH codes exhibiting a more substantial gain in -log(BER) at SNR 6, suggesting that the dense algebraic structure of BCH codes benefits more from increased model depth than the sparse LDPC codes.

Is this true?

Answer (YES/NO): NO